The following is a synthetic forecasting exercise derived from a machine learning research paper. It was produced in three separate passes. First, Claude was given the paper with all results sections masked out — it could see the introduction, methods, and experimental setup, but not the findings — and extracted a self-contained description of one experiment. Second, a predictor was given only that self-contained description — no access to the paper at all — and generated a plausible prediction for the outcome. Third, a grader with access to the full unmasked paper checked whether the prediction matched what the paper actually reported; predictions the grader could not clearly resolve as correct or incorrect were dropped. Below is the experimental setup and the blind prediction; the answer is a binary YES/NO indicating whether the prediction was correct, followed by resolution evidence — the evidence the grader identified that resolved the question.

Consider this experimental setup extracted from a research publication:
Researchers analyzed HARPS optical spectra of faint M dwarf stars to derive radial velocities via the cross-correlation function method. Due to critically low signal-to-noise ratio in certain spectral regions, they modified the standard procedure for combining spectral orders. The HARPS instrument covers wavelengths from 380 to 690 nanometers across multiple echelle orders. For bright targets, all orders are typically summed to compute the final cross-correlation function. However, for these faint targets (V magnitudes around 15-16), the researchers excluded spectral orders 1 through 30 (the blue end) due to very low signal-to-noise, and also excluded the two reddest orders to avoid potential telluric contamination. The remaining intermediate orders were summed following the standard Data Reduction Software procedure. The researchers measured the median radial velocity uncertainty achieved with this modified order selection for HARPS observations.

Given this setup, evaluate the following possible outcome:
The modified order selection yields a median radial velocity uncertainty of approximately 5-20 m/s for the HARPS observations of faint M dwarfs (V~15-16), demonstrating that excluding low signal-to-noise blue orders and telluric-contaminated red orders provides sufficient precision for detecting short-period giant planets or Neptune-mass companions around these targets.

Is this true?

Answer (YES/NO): NO